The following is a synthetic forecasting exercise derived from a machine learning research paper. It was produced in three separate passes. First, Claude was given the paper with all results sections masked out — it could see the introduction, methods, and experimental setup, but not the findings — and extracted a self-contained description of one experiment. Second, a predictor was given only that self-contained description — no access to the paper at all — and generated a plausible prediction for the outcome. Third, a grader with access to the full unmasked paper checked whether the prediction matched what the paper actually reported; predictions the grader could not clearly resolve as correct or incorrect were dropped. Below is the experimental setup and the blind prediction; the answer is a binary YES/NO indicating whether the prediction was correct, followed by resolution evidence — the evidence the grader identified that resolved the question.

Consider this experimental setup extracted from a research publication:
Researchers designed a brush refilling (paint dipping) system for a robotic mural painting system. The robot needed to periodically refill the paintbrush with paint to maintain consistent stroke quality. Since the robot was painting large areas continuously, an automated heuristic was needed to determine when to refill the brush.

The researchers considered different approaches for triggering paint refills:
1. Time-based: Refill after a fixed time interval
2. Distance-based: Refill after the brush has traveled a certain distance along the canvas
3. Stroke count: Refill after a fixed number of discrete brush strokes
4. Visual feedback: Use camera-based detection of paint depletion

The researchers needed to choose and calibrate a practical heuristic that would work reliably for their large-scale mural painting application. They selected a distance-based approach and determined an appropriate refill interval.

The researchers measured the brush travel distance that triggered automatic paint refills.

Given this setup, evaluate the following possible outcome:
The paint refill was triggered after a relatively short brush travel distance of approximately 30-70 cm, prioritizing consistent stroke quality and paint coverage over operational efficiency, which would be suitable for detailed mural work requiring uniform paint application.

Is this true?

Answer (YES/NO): YES